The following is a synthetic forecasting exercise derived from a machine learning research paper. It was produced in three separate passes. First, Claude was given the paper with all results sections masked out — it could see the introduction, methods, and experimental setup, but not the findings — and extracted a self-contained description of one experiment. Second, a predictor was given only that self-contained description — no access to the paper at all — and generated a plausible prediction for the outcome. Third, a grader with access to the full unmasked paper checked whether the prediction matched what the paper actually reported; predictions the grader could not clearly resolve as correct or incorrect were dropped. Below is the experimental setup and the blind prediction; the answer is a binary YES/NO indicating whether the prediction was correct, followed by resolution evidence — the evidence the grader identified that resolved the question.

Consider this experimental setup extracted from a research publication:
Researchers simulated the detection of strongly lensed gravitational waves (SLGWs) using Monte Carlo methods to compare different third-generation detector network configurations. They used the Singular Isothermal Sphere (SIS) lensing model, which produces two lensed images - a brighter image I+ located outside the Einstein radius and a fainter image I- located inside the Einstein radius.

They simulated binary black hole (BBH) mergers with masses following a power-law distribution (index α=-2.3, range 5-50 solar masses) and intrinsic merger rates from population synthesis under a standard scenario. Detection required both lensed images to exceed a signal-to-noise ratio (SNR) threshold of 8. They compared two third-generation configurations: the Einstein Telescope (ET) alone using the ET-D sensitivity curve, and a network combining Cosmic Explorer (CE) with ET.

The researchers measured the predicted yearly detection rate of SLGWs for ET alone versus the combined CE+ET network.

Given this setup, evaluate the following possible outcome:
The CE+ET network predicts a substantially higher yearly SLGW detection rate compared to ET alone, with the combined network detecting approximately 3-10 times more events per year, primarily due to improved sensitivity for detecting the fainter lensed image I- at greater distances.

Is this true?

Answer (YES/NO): NO